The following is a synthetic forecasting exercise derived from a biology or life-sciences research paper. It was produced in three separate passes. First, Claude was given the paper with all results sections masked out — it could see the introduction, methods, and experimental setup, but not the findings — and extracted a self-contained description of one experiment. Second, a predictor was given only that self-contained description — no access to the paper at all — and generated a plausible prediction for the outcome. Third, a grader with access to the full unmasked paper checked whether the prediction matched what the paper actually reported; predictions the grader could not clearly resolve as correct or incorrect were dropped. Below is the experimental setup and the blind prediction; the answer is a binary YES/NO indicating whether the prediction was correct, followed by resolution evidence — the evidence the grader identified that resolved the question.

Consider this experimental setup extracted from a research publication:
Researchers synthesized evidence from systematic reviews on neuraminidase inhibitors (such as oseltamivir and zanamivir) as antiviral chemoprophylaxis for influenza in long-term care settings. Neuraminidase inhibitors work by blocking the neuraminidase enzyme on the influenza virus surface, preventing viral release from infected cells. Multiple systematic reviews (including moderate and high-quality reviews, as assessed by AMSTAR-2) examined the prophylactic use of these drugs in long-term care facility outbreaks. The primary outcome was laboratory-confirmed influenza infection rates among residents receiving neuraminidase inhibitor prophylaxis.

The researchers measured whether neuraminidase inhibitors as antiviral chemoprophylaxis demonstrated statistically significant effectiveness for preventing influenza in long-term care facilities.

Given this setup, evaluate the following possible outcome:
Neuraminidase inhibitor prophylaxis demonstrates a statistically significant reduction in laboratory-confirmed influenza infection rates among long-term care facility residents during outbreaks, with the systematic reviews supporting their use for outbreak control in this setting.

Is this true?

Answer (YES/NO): NO